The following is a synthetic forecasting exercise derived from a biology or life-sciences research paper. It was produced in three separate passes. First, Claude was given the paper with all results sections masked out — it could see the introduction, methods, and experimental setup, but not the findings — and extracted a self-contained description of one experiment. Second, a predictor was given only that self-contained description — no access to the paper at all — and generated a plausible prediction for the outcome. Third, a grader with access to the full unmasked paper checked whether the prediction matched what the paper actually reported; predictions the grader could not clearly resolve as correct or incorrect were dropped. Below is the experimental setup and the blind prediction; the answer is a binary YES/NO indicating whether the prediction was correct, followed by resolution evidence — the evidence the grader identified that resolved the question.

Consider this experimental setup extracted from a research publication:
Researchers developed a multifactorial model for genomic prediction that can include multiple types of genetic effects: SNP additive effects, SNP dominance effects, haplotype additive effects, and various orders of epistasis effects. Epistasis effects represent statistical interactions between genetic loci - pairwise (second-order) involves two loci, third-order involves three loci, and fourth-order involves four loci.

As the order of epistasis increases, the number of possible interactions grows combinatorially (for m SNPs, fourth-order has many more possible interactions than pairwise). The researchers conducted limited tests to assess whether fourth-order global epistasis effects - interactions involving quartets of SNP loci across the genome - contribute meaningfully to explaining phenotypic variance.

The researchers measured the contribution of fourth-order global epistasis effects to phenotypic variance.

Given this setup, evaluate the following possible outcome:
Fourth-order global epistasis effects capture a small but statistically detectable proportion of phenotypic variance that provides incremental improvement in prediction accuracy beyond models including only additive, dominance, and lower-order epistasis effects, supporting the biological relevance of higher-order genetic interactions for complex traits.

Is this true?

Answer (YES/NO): NO